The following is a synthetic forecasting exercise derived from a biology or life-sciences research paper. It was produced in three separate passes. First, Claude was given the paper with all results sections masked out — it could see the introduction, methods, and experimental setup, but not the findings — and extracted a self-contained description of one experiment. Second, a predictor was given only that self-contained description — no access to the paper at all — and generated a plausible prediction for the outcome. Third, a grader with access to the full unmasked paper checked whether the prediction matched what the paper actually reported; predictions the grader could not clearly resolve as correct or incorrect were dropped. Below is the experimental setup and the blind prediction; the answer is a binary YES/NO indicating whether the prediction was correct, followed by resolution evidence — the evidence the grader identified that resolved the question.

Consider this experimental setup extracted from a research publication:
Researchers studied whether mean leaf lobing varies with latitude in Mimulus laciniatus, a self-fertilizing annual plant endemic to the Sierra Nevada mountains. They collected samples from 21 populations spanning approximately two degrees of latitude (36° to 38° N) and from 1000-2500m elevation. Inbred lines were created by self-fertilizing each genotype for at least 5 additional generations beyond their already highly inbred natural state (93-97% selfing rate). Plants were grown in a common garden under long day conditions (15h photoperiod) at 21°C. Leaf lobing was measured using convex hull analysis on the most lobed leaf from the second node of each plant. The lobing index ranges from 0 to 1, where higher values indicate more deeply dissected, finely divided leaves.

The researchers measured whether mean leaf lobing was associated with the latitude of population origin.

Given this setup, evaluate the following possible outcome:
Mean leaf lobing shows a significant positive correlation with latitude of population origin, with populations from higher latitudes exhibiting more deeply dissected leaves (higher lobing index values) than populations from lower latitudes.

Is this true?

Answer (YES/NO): NO